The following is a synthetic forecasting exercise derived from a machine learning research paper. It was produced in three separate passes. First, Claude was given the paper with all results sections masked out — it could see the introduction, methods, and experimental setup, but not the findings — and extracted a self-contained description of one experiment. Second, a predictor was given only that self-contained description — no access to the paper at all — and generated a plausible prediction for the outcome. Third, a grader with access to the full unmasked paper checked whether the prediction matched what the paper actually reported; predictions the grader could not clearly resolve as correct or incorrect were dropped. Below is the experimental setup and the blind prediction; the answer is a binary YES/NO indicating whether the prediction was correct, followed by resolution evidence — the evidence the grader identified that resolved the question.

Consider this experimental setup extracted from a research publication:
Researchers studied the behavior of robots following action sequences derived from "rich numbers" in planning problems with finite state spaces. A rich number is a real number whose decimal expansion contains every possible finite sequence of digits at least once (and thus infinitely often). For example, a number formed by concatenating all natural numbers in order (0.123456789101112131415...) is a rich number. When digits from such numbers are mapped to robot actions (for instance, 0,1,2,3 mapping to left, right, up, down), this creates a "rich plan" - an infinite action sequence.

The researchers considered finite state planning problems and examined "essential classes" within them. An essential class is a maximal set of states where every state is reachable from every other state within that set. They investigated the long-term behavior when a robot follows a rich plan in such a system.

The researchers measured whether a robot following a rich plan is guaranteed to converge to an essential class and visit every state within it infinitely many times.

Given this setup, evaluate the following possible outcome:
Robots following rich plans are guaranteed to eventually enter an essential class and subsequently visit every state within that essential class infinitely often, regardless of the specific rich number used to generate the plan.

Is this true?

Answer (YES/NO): YES